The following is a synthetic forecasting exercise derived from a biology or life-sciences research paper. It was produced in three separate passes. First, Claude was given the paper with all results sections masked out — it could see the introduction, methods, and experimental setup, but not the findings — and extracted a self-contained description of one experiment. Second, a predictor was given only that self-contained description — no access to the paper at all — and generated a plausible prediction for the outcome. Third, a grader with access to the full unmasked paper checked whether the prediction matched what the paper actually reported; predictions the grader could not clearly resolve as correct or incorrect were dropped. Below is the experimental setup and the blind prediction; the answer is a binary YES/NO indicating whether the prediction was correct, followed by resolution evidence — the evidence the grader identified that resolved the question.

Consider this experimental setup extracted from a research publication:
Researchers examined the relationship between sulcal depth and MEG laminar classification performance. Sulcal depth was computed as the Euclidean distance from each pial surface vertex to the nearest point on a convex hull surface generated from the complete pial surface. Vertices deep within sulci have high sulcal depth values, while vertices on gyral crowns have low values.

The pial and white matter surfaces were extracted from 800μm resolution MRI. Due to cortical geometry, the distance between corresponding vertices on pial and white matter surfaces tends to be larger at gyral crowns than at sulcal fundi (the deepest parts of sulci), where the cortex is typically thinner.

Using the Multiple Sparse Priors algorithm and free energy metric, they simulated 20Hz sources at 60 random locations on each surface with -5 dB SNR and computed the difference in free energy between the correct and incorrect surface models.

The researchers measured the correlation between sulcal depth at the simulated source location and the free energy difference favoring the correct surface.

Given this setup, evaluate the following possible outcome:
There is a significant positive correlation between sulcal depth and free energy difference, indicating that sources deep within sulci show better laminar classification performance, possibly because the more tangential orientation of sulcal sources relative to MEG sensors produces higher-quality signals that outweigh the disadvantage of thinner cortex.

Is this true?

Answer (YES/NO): NO